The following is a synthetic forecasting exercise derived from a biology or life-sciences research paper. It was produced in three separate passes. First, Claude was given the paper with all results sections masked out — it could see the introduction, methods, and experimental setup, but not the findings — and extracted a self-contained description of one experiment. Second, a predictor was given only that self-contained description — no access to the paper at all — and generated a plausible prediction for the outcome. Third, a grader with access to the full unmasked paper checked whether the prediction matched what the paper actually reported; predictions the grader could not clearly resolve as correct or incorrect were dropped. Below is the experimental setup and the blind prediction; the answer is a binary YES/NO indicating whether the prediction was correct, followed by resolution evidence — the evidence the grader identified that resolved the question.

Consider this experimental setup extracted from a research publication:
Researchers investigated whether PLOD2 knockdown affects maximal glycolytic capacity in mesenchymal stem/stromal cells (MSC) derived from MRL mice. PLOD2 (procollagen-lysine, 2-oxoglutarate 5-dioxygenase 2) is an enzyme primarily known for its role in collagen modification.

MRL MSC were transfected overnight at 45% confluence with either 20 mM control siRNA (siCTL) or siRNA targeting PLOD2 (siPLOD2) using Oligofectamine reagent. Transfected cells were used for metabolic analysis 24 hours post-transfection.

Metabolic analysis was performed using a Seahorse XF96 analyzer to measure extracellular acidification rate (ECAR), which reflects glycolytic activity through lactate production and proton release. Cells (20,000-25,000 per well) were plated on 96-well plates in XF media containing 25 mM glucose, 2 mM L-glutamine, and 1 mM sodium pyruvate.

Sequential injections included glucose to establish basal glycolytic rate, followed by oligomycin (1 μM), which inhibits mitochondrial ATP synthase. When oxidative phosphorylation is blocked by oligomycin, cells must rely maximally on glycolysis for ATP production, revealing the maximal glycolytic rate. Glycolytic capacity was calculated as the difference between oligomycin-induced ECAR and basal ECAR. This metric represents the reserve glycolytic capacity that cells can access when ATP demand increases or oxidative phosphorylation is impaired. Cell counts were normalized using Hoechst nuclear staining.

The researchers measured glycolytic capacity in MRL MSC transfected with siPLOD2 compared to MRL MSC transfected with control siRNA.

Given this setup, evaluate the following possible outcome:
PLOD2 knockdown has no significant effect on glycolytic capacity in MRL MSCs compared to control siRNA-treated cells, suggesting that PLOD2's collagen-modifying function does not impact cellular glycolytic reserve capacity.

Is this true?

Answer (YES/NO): YES